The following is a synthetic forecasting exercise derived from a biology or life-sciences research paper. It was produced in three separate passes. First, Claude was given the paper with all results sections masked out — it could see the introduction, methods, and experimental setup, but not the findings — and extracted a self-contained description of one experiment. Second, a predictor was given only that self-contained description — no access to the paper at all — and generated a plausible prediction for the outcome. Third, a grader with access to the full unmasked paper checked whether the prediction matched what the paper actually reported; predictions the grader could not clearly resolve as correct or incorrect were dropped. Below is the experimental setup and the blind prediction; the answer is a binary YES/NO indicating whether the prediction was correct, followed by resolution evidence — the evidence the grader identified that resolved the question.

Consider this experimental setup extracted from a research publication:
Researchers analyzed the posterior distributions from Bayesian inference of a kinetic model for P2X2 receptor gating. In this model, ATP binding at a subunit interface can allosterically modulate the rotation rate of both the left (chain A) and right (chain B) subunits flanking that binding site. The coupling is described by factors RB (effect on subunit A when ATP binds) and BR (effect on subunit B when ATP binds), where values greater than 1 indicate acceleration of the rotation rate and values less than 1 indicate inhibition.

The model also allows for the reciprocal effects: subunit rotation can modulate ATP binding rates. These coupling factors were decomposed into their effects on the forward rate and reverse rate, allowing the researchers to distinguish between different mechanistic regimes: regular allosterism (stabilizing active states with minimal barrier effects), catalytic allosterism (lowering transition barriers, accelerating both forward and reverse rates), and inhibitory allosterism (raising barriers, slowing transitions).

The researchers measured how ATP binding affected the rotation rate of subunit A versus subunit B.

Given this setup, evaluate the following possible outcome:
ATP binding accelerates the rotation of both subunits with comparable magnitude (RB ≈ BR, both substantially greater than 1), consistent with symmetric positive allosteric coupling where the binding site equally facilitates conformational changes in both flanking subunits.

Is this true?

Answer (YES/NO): NO